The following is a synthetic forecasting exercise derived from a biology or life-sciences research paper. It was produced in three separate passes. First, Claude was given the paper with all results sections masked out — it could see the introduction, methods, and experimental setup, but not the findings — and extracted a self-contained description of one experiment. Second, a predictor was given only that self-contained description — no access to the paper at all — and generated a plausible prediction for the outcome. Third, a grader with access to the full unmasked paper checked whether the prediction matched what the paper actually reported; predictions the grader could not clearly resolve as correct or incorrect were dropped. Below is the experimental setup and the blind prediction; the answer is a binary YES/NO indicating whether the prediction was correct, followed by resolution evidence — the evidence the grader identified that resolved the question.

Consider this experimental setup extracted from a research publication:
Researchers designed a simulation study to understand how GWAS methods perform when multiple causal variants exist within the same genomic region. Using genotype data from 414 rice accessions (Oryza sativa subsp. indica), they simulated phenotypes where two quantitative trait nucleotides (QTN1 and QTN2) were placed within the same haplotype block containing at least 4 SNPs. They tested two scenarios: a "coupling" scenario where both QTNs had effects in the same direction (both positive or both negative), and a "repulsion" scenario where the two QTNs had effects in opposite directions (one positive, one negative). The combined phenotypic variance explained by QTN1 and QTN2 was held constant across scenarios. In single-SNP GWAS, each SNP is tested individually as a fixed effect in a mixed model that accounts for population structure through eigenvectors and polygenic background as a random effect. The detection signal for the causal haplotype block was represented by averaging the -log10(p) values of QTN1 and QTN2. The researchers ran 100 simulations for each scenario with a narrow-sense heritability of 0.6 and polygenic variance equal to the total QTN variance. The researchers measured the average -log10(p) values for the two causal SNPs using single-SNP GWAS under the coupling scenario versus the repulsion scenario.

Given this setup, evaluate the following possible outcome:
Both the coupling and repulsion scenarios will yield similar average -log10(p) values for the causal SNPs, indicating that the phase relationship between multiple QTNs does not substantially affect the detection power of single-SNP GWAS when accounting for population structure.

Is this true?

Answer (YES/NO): NO